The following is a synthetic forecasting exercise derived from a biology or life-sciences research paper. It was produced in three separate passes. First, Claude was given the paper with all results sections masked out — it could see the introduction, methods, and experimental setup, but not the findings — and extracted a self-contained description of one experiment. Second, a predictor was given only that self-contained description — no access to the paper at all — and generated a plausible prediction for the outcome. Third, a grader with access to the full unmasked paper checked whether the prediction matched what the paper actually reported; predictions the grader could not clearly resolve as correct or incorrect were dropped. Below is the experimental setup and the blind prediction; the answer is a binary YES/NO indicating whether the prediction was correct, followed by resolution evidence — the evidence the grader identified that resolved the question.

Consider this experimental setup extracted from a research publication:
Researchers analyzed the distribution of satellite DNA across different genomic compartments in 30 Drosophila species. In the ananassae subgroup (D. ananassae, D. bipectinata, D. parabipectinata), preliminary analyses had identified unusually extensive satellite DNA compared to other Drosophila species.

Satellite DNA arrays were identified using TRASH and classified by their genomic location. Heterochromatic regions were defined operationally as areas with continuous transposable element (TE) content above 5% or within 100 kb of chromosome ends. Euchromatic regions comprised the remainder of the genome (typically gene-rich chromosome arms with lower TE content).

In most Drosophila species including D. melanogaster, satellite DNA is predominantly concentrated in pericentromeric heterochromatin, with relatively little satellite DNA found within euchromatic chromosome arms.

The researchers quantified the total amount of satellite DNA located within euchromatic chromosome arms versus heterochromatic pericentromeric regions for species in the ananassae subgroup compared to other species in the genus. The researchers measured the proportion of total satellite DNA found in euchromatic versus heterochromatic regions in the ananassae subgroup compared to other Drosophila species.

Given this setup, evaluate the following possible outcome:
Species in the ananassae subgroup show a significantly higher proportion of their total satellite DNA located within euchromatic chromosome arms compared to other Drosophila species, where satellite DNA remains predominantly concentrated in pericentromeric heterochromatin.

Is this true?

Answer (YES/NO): NO